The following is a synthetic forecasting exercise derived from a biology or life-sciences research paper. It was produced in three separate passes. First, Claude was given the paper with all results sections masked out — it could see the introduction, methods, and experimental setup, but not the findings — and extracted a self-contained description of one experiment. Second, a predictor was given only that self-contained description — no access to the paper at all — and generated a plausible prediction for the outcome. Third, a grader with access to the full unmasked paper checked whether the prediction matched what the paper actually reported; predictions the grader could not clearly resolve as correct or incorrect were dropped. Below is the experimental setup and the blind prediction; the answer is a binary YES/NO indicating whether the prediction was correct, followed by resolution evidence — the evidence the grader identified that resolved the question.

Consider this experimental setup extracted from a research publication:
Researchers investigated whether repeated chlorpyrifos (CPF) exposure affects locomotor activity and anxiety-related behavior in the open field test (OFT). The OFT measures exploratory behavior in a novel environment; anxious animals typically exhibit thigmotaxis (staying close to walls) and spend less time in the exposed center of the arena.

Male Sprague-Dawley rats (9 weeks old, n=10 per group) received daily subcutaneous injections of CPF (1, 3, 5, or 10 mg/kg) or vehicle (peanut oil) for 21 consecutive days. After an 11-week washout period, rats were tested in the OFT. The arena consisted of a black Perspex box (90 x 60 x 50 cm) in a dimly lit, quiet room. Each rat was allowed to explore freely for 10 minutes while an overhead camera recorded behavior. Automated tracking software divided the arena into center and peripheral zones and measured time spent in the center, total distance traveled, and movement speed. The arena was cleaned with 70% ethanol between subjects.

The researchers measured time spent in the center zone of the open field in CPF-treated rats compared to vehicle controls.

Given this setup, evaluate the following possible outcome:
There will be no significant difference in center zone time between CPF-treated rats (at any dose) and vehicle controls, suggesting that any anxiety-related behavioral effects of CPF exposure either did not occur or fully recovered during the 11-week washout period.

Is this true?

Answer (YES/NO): NO